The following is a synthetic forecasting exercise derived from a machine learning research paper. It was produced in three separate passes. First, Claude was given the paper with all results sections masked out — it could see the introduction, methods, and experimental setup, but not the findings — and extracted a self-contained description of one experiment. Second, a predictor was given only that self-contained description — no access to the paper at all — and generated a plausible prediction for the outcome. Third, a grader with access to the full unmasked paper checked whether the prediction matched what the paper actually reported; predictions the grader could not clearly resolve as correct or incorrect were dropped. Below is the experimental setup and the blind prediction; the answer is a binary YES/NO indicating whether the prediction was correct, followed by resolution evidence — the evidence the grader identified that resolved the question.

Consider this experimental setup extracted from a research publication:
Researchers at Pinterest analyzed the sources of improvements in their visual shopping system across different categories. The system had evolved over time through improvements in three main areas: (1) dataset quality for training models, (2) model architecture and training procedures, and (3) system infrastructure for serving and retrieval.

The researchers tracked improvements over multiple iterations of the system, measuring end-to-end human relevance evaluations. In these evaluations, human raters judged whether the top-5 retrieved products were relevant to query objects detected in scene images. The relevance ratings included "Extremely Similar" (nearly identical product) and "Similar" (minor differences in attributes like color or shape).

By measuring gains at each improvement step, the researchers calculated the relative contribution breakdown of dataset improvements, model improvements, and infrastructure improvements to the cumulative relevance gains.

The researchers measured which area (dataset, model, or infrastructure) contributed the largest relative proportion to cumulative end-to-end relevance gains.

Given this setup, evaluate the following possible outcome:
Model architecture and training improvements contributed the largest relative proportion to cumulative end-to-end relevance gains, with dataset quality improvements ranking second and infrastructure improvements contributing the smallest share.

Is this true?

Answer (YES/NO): NO